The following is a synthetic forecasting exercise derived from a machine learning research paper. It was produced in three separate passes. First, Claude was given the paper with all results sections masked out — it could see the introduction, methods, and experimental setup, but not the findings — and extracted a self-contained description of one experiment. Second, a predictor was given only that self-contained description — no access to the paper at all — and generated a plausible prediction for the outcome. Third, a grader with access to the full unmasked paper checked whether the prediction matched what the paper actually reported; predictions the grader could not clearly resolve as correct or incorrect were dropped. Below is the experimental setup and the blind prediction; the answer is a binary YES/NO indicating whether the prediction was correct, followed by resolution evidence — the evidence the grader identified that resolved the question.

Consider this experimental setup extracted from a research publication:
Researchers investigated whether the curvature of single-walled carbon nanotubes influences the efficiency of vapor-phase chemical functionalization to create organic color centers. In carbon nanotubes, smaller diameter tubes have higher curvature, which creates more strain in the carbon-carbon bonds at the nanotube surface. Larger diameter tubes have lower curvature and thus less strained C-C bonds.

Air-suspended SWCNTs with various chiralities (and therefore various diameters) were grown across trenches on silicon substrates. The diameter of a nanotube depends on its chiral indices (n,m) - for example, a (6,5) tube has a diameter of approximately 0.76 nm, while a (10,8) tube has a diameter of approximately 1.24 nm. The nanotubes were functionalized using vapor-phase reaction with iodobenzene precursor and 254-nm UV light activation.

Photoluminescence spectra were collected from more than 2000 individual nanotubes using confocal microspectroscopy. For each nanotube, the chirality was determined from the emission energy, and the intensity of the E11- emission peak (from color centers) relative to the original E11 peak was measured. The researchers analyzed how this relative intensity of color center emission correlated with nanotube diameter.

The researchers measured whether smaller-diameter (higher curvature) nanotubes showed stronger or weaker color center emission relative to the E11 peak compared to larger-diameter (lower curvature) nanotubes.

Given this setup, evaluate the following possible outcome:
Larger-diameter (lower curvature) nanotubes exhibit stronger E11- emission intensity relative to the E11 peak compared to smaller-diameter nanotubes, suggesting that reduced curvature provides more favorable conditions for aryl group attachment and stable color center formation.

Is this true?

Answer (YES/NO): NO